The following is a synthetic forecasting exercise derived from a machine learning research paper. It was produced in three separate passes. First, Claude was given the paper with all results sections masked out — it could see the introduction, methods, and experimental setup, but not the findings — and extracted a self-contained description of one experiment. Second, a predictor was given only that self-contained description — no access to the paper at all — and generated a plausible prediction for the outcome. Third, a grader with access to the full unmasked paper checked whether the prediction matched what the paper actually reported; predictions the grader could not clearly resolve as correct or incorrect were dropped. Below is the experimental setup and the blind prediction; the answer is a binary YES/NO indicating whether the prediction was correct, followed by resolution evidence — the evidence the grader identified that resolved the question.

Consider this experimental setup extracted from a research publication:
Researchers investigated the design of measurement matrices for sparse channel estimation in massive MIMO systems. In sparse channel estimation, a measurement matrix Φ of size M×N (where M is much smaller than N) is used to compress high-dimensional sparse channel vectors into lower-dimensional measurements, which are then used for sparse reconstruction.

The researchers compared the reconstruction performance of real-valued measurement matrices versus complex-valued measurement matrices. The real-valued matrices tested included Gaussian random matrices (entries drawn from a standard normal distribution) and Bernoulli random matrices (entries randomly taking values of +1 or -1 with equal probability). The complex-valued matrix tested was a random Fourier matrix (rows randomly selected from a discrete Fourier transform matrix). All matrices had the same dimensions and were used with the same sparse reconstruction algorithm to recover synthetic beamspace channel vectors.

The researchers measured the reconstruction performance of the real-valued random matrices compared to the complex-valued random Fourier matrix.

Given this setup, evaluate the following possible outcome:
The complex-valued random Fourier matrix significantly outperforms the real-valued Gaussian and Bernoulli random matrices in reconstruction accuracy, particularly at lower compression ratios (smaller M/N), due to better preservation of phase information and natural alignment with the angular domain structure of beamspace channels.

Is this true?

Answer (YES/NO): NO